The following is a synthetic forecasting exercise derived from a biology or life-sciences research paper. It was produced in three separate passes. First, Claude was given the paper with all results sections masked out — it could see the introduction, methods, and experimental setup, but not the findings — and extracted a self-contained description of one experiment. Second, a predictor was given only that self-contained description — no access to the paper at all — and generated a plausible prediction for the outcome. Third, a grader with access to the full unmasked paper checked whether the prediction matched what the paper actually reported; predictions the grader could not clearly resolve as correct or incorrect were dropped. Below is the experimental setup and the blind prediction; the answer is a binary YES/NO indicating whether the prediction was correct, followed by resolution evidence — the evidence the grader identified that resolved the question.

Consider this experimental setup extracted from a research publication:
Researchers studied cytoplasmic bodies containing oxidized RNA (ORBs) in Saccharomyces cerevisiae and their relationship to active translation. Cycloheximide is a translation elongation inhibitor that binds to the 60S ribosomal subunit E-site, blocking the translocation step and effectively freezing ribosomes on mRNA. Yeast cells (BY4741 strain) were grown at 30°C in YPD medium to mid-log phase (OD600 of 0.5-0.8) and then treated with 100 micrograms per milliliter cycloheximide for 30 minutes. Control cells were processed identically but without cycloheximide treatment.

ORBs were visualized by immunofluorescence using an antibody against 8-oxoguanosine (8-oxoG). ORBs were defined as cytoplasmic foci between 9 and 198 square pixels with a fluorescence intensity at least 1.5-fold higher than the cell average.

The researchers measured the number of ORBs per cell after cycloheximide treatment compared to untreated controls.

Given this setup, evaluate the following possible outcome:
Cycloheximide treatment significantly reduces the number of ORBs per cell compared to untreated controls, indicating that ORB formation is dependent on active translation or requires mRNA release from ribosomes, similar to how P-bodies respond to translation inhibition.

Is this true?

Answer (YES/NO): YES